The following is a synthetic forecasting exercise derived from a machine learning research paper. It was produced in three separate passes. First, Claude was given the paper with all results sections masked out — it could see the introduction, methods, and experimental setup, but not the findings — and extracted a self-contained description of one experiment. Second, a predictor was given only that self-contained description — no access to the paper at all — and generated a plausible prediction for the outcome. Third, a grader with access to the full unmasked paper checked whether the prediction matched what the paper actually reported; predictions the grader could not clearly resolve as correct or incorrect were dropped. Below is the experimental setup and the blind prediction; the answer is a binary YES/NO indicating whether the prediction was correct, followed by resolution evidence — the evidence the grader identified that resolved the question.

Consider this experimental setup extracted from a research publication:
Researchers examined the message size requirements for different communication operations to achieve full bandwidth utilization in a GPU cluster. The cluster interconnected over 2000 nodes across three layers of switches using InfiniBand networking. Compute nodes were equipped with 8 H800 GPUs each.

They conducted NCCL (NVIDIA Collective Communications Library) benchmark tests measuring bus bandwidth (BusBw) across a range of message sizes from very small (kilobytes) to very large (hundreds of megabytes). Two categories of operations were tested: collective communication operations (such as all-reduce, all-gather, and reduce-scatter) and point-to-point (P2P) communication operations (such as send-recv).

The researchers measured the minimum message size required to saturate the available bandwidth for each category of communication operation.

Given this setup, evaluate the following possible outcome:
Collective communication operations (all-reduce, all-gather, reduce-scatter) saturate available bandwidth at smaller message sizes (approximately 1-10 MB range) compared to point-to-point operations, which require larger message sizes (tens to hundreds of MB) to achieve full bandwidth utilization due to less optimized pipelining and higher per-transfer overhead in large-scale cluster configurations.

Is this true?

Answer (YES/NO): NO